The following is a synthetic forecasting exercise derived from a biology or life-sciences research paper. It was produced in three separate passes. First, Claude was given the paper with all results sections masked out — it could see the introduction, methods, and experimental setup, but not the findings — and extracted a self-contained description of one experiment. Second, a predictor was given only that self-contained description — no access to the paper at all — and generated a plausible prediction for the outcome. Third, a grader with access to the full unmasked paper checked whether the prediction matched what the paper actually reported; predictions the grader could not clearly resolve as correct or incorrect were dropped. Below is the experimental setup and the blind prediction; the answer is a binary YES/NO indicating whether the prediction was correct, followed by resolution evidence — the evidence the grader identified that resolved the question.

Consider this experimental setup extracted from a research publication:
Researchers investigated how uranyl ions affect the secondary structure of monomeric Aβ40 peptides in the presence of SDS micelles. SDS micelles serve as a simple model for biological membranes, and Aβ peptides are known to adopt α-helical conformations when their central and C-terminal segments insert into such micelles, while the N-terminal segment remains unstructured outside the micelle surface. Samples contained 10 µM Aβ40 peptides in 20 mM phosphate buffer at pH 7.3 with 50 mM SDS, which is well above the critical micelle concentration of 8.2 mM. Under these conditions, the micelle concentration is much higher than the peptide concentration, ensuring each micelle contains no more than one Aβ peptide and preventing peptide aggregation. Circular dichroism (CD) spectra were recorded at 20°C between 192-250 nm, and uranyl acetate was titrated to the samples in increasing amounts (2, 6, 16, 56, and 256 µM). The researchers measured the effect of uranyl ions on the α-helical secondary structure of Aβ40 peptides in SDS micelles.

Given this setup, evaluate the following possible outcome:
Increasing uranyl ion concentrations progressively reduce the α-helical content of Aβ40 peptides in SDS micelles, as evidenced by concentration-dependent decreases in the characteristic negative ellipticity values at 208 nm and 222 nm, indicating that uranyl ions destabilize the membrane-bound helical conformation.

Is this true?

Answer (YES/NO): NO